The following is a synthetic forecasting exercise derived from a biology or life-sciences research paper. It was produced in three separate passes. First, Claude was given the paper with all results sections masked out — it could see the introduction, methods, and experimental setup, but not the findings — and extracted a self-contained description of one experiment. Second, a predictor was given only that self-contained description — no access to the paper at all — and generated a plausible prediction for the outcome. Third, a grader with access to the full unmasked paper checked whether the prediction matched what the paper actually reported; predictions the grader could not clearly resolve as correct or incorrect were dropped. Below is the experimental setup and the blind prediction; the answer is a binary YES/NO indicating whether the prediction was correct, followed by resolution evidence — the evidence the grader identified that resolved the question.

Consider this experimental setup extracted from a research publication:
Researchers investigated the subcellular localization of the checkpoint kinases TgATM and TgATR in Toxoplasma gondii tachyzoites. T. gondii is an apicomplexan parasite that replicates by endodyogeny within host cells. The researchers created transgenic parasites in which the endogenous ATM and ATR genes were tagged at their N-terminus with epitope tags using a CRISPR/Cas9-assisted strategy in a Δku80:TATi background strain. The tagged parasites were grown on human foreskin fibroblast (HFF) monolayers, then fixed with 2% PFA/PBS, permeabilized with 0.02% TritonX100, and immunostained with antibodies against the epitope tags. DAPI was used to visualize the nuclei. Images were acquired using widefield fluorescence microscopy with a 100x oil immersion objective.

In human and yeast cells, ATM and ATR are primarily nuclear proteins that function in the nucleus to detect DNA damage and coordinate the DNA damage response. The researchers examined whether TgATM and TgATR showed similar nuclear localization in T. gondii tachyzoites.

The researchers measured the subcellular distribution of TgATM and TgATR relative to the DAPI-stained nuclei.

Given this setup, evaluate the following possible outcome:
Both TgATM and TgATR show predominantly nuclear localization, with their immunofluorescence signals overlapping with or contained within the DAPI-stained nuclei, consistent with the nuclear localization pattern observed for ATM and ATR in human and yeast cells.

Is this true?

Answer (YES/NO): NO